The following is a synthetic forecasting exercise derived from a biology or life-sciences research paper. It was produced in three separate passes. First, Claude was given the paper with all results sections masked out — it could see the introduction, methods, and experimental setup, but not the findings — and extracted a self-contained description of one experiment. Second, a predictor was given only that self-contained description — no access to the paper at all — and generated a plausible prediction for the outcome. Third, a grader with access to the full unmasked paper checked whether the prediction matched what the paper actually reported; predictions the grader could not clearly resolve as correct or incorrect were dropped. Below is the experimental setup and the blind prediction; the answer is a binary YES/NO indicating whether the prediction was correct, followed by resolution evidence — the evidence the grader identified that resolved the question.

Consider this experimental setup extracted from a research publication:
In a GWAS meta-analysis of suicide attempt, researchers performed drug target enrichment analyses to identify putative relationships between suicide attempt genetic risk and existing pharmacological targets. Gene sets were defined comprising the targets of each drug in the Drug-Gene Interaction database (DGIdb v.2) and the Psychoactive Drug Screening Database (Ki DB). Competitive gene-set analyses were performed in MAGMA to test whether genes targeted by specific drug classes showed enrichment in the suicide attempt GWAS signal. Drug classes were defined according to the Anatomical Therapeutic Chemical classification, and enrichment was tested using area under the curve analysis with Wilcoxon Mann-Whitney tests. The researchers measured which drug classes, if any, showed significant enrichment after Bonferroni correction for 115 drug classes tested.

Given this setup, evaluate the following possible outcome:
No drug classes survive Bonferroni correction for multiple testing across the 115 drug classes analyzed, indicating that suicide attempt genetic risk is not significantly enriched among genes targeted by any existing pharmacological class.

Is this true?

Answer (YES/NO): NO